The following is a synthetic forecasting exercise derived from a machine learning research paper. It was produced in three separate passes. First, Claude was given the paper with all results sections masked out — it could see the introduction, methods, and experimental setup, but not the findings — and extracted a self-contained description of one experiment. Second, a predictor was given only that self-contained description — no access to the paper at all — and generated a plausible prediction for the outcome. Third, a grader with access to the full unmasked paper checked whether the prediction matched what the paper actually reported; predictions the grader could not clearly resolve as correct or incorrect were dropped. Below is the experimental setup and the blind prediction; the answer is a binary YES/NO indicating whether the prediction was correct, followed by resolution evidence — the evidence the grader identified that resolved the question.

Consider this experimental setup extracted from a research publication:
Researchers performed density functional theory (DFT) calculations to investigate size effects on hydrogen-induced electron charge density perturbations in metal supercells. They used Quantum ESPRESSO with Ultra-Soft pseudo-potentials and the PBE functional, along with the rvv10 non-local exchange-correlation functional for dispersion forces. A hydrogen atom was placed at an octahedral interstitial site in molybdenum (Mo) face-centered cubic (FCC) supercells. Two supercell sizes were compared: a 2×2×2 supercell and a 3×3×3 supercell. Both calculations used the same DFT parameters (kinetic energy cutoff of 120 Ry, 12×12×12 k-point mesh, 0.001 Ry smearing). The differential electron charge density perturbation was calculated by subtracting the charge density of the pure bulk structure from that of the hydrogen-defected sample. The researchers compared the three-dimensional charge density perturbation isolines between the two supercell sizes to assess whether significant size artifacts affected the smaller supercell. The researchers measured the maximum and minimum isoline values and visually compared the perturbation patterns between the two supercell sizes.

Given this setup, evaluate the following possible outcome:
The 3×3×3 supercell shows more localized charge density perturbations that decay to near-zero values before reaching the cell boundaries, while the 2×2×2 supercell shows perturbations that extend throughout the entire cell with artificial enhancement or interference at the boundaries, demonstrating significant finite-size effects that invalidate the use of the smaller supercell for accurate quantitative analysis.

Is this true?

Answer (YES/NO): NO